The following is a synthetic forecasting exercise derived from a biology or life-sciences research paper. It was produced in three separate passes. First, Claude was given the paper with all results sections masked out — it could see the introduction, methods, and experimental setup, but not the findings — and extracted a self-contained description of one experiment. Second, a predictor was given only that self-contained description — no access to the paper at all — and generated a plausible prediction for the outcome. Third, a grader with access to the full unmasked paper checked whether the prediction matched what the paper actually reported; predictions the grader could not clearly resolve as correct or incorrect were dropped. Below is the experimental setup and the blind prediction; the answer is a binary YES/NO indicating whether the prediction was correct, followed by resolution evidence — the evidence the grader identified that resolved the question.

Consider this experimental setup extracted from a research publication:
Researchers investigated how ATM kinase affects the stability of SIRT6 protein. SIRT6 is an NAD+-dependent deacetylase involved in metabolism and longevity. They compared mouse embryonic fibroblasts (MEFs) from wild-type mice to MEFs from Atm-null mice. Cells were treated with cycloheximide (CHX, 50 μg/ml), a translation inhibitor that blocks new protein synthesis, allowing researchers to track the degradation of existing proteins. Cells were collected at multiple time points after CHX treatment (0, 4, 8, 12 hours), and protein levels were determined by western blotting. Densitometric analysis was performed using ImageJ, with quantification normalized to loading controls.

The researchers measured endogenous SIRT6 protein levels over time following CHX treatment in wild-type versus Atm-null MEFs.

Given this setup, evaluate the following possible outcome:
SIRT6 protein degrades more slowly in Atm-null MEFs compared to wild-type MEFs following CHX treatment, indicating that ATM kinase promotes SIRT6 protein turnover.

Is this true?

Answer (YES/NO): NO